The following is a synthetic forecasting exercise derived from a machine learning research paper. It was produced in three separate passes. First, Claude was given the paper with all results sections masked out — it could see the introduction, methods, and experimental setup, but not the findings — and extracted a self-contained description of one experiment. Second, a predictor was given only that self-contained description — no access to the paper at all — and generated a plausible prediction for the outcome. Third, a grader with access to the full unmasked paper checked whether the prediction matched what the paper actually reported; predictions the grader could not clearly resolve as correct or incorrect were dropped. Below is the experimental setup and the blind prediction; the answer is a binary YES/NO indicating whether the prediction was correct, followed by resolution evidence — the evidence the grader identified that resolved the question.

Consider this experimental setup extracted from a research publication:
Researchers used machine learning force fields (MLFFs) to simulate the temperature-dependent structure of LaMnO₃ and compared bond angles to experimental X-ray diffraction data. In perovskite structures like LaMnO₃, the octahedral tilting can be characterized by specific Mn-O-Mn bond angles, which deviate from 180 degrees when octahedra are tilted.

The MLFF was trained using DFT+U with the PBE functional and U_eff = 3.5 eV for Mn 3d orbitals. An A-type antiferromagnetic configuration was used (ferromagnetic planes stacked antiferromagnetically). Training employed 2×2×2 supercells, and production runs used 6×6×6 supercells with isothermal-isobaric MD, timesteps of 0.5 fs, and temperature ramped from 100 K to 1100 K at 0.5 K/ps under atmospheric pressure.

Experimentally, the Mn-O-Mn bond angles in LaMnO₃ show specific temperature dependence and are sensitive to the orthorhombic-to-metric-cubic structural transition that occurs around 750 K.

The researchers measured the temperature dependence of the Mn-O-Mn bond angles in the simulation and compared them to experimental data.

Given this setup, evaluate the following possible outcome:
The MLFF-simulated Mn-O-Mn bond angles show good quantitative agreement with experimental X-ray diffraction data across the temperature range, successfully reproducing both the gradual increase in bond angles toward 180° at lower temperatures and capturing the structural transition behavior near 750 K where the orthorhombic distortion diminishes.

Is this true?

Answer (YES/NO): NO